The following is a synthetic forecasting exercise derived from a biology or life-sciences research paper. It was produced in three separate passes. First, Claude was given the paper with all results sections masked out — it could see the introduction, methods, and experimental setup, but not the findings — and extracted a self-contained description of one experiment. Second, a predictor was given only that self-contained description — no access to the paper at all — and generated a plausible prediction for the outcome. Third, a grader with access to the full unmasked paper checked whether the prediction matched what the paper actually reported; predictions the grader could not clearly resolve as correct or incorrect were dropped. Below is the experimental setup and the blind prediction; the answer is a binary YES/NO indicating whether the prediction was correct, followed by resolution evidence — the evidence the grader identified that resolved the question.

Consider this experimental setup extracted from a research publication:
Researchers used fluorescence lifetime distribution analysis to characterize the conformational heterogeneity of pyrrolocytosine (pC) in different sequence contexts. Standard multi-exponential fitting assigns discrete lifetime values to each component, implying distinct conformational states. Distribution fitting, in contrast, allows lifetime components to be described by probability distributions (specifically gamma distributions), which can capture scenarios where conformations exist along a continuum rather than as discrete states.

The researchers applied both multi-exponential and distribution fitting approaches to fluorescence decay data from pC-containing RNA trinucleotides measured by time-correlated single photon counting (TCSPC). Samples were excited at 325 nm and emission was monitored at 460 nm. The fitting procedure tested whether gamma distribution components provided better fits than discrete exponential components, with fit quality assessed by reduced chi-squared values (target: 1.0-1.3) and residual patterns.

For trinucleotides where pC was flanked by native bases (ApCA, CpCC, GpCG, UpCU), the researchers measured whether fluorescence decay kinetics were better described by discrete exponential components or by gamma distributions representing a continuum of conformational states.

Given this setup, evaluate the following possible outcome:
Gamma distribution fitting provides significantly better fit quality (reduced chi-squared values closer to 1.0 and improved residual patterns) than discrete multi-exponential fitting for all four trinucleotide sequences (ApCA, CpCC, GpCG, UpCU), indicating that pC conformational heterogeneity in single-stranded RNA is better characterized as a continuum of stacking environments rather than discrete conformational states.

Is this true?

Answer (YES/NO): NO